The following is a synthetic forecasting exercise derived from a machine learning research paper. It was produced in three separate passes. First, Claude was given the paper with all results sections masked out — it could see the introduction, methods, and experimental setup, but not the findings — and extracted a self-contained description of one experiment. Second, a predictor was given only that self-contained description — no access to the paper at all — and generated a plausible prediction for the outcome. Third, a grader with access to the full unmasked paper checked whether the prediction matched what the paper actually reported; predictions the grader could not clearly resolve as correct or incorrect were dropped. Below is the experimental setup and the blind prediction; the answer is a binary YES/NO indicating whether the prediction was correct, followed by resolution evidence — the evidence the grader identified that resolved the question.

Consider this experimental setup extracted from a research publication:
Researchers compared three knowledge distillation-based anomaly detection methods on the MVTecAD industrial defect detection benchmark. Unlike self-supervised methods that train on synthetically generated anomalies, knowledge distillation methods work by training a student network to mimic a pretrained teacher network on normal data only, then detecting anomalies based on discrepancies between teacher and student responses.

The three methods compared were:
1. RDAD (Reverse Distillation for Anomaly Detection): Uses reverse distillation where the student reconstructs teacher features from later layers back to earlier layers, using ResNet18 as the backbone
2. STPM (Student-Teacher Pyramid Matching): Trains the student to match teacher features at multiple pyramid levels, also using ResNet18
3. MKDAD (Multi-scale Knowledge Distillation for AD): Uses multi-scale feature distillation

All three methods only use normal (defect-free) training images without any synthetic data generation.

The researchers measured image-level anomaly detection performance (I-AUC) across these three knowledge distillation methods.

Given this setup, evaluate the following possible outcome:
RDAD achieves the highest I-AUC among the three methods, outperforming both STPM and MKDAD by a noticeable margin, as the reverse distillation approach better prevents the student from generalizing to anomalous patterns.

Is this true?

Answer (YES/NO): YES